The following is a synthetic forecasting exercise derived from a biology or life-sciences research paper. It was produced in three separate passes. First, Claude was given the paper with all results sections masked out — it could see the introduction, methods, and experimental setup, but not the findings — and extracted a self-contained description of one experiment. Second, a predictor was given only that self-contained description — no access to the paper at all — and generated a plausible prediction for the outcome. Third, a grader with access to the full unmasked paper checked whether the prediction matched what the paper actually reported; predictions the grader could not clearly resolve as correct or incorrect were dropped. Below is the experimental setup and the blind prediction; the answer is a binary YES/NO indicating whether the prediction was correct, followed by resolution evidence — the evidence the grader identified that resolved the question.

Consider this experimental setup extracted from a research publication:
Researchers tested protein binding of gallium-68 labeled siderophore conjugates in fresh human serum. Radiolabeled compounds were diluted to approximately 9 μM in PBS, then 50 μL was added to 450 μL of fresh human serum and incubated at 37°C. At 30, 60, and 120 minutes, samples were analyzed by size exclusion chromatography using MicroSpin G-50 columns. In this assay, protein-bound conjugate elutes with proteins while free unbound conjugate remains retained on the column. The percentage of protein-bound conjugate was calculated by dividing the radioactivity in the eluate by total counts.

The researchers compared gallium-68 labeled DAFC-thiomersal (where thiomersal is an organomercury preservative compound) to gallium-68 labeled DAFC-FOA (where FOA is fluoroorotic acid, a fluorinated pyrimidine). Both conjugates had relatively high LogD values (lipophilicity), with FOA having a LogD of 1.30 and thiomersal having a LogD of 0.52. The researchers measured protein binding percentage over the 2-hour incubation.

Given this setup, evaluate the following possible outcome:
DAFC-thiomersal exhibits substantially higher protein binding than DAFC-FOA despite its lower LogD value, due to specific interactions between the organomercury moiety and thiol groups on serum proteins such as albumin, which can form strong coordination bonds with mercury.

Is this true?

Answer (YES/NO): YES